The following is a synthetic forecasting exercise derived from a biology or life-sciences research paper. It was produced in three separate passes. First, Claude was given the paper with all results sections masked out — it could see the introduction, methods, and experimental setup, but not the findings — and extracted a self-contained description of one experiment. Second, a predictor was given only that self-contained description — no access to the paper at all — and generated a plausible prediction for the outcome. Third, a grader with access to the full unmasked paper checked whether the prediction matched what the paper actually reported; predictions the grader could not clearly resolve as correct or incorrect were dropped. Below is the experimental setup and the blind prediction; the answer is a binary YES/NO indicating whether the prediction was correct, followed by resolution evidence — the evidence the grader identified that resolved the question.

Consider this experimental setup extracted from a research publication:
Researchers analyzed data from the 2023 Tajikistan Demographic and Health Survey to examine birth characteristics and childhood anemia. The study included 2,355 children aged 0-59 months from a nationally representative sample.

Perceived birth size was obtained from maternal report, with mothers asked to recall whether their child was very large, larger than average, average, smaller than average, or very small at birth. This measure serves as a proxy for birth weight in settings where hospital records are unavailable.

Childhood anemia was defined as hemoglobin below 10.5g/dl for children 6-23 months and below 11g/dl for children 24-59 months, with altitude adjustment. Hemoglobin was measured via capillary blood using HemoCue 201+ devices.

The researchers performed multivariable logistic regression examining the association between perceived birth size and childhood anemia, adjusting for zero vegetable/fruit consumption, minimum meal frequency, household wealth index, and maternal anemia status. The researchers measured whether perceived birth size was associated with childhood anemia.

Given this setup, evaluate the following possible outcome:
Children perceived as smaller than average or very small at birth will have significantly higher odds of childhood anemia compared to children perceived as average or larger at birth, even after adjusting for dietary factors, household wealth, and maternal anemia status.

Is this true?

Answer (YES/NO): YES